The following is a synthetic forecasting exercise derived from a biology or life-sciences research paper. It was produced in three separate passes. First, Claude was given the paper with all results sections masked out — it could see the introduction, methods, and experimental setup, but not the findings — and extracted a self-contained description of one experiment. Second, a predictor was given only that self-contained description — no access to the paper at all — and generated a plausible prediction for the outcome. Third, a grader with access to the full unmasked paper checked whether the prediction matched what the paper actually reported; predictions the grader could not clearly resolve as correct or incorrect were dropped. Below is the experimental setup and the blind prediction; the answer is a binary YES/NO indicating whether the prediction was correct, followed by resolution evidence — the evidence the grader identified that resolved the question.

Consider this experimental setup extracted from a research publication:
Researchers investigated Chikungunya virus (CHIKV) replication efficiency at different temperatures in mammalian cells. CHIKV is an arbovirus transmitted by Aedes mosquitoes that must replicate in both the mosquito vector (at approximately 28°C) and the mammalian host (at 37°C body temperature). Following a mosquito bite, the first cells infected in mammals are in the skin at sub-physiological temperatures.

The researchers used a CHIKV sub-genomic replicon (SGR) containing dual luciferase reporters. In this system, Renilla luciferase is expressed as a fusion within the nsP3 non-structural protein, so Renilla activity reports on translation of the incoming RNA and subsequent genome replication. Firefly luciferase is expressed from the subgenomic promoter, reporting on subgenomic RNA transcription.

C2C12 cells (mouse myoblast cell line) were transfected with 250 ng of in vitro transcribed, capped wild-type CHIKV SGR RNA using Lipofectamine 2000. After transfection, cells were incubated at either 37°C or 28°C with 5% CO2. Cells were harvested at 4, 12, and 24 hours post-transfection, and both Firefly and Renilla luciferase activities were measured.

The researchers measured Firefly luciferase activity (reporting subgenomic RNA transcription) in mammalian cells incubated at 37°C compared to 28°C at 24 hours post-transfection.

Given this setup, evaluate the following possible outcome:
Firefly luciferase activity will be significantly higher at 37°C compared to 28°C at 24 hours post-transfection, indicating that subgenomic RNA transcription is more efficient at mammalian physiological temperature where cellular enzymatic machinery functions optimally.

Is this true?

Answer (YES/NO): NO